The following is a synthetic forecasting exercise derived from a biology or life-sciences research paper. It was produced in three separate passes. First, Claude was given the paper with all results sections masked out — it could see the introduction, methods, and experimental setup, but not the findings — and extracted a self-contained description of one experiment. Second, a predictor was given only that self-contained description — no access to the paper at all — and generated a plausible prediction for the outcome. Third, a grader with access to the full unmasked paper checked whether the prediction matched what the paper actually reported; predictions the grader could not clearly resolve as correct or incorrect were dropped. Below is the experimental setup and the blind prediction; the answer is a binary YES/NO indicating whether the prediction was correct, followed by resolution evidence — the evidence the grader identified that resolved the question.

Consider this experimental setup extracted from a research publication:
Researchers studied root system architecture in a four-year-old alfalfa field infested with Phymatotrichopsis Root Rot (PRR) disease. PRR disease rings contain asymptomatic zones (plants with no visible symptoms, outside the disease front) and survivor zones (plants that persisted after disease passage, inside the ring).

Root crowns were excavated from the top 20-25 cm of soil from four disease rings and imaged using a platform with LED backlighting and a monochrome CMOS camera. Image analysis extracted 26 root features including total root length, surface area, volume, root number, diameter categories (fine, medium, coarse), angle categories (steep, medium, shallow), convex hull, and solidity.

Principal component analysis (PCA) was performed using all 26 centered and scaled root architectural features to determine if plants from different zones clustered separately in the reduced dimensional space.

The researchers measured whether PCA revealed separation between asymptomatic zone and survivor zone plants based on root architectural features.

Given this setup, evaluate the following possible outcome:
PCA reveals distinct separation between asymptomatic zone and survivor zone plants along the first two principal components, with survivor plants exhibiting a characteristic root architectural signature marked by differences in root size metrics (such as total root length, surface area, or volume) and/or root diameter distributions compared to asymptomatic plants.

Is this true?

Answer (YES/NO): NO